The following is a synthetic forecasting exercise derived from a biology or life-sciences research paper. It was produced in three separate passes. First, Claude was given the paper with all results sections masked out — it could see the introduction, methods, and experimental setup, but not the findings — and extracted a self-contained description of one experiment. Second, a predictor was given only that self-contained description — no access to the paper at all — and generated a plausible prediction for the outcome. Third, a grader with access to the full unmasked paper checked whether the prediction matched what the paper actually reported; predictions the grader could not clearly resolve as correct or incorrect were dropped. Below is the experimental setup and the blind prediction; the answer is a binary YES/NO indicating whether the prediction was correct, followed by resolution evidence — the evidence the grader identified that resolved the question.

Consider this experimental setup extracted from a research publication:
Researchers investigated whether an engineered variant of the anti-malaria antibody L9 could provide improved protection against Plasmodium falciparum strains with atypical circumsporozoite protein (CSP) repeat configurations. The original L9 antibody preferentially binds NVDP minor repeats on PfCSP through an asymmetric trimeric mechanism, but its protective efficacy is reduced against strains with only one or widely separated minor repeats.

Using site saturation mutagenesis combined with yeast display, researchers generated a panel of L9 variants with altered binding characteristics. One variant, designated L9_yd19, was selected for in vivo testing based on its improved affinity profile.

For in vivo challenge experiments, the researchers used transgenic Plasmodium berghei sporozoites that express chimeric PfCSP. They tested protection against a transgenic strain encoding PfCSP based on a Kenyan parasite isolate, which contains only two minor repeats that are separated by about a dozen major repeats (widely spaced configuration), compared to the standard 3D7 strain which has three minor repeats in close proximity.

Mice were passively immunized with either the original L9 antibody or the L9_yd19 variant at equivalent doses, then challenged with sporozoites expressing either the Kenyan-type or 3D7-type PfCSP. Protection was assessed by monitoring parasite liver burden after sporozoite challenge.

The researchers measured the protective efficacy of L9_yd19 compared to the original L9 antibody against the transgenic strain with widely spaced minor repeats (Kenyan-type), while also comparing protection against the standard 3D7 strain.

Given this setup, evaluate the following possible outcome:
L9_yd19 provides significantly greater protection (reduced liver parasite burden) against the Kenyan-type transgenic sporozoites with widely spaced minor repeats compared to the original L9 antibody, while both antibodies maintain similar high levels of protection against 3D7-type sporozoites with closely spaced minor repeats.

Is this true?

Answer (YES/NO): YES